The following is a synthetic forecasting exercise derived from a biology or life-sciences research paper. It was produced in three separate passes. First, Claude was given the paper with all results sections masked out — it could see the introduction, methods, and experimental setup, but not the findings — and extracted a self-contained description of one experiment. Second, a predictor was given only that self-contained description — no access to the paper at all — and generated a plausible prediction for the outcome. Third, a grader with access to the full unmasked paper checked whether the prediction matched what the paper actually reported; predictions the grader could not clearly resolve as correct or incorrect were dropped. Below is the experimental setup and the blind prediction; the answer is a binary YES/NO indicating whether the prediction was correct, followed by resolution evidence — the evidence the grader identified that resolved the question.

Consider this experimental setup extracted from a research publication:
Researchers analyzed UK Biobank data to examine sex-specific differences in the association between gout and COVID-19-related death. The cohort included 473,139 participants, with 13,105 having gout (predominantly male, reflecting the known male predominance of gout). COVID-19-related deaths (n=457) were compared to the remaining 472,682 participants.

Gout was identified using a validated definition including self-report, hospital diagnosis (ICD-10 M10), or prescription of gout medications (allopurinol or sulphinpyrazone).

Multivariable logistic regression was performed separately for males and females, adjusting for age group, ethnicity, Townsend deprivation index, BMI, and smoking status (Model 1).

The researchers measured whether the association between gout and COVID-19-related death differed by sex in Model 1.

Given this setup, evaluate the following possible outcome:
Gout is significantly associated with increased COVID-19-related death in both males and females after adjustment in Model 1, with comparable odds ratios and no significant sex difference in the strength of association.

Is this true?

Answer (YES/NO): NO